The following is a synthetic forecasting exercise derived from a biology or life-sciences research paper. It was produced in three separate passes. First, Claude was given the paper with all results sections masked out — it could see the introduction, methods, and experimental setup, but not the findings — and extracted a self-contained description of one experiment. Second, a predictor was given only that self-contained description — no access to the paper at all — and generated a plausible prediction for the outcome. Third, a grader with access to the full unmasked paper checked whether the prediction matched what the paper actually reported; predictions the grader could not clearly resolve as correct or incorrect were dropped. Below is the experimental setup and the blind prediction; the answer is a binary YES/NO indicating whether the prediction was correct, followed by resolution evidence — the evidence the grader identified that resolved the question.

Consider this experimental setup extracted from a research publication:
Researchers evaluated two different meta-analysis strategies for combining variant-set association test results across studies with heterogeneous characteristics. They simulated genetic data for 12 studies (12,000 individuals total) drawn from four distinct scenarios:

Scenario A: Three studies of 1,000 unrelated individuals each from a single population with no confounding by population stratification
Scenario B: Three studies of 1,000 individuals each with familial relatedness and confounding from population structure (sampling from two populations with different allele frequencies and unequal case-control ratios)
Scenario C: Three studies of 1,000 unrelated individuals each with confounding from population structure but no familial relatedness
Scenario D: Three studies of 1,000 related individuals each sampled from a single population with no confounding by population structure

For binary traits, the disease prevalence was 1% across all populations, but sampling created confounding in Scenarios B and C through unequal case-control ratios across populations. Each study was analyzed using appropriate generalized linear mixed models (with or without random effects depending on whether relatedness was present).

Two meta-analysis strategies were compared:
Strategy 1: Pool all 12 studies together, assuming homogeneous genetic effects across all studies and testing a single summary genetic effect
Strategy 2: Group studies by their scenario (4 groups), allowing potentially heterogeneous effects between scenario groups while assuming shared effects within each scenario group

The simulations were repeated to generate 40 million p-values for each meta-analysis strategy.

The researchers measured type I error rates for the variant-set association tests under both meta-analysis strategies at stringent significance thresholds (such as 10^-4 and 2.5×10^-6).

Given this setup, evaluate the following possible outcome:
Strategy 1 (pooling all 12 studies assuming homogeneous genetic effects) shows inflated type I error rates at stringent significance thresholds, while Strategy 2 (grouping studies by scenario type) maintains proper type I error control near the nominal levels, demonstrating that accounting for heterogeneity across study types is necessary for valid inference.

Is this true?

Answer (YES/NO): NO